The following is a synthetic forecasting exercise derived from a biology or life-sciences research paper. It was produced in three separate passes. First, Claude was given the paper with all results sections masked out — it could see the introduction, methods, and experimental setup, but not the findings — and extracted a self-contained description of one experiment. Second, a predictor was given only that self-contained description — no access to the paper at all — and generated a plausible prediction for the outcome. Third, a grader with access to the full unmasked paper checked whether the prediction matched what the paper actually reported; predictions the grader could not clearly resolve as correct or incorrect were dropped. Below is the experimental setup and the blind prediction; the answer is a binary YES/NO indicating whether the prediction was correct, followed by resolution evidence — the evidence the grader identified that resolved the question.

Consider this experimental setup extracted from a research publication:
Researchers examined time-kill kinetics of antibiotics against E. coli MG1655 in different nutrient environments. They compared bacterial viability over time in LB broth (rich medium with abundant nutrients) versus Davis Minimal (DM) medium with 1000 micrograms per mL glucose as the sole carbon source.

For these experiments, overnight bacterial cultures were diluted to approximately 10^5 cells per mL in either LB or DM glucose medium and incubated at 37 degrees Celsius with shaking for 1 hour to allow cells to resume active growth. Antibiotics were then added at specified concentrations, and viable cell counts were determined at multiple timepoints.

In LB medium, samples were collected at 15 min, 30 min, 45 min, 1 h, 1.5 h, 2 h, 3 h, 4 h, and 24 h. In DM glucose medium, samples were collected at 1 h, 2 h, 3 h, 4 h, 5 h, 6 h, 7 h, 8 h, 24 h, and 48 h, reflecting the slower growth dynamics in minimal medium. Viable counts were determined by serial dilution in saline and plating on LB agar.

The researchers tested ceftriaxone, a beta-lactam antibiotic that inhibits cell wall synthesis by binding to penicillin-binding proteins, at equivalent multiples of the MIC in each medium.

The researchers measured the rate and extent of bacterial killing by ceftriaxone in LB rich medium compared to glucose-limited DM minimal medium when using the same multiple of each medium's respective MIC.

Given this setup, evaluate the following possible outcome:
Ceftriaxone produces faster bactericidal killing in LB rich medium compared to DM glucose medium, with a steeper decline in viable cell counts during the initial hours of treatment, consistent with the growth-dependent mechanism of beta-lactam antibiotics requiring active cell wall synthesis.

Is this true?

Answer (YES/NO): YES